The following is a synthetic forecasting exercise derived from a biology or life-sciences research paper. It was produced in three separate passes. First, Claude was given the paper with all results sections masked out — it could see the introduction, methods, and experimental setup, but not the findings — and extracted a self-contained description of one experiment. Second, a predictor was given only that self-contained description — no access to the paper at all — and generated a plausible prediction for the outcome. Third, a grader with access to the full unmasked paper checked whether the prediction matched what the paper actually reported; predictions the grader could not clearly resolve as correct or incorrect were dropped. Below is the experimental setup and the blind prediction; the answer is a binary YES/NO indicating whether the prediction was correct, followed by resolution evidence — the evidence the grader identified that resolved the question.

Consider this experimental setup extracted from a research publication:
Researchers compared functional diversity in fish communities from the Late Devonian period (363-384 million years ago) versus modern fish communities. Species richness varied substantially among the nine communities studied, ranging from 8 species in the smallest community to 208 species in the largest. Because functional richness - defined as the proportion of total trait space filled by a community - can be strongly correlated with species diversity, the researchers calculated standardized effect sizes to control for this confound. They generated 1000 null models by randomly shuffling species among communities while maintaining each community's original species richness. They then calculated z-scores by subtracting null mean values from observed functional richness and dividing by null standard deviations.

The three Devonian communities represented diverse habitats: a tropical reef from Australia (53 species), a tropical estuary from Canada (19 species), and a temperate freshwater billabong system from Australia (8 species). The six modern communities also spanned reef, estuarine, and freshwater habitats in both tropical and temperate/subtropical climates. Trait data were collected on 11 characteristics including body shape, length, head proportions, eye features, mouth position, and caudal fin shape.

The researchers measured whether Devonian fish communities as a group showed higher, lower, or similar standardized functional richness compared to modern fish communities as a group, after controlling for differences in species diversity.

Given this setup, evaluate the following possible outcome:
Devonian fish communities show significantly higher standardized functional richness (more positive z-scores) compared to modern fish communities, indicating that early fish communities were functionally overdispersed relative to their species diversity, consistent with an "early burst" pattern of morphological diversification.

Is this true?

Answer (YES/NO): NO